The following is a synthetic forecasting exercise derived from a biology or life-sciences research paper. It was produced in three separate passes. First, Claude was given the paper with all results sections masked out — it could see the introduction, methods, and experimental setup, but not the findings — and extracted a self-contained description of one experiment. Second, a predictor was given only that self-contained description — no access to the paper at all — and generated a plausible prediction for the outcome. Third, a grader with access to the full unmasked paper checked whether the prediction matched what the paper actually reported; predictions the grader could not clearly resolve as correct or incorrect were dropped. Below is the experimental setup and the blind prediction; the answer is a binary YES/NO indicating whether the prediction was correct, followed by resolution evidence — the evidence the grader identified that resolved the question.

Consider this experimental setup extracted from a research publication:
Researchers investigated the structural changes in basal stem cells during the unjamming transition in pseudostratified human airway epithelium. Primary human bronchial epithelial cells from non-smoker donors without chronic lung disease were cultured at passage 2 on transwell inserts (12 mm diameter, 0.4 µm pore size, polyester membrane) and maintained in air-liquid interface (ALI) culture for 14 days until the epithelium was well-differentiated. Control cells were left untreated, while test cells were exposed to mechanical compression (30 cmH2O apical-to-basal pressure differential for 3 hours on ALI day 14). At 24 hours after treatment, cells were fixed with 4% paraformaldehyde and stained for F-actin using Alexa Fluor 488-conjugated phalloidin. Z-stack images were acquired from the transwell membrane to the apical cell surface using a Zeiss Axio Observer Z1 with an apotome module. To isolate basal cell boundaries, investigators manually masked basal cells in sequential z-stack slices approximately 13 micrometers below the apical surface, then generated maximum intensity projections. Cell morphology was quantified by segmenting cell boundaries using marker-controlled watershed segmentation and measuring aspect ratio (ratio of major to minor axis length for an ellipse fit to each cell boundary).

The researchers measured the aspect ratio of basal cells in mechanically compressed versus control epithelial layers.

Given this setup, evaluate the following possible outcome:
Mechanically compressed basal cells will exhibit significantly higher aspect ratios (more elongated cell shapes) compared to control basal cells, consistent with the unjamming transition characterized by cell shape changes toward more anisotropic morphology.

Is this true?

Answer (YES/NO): YES